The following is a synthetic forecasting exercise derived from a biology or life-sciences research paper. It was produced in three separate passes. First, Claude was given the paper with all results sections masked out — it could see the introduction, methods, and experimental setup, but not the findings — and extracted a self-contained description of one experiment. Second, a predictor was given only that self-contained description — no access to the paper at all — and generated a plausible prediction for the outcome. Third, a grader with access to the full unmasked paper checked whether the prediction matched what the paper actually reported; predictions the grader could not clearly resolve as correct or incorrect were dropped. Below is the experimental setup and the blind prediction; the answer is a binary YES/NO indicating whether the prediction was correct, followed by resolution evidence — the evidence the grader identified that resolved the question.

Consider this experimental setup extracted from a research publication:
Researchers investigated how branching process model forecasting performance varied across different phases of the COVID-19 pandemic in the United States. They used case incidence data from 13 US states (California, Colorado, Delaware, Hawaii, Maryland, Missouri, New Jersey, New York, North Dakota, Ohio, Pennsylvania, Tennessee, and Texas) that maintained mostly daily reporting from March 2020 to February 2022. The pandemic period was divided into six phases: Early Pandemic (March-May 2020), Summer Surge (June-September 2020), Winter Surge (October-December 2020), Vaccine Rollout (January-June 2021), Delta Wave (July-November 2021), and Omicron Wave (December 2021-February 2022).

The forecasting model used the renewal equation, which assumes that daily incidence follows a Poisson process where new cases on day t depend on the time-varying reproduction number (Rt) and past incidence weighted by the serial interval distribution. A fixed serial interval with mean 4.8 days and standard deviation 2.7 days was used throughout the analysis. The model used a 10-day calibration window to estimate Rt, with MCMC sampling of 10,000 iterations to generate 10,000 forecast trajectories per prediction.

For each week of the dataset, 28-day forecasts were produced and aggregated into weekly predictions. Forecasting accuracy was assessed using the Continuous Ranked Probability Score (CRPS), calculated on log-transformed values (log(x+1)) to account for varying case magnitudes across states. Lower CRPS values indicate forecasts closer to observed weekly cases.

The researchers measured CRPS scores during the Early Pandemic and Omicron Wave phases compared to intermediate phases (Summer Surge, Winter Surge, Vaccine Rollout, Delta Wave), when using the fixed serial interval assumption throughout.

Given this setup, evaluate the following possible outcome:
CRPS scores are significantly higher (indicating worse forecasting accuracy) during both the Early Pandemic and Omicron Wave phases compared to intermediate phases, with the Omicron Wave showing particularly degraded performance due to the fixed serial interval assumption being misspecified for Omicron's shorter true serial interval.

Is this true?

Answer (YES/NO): NO